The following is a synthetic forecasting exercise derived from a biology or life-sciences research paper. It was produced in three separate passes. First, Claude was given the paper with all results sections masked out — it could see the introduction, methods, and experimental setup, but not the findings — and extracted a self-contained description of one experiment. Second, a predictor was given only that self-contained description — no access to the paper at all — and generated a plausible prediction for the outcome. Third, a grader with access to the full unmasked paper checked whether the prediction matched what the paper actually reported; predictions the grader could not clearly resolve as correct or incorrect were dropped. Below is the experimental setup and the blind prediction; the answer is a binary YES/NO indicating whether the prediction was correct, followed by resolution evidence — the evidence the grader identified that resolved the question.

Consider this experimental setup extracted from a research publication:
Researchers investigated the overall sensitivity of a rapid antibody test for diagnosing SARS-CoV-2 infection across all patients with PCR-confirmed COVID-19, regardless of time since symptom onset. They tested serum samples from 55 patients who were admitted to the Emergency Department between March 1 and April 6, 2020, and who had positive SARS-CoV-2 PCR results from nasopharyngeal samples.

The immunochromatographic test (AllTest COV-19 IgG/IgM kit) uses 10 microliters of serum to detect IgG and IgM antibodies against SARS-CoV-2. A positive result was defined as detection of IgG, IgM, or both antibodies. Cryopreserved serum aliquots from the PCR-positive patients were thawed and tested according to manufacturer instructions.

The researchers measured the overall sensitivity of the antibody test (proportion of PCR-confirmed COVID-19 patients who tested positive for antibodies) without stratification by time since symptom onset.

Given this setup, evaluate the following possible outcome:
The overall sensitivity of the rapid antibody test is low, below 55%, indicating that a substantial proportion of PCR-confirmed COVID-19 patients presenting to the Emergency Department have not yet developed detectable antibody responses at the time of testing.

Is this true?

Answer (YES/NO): YES